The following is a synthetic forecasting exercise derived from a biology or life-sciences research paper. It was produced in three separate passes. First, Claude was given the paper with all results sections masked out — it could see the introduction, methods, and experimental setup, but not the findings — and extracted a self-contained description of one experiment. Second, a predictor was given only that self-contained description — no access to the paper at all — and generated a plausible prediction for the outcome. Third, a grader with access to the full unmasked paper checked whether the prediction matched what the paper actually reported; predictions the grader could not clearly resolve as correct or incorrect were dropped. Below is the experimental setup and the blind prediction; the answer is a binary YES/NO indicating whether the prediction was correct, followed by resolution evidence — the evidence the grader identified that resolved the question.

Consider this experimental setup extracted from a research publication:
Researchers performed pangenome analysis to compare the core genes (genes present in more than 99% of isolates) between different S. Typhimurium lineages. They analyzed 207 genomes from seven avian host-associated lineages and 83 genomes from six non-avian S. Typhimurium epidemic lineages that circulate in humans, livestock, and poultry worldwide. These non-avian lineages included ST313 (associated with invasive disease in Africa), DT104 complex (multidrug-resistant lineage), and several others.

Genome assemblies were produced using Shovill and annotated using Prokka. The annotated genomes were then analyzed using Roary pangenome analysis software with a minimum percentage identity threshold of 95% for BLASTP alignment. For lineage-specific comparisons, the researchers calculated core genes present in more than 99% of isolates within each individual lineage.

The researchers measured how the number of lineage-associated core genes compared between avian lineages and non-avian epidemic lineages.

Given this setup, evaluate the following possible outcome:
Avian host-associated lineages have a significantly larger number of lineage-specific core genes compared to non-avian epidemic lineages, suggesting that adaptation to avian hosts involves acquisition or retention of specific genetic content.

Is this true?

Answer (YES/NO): NO